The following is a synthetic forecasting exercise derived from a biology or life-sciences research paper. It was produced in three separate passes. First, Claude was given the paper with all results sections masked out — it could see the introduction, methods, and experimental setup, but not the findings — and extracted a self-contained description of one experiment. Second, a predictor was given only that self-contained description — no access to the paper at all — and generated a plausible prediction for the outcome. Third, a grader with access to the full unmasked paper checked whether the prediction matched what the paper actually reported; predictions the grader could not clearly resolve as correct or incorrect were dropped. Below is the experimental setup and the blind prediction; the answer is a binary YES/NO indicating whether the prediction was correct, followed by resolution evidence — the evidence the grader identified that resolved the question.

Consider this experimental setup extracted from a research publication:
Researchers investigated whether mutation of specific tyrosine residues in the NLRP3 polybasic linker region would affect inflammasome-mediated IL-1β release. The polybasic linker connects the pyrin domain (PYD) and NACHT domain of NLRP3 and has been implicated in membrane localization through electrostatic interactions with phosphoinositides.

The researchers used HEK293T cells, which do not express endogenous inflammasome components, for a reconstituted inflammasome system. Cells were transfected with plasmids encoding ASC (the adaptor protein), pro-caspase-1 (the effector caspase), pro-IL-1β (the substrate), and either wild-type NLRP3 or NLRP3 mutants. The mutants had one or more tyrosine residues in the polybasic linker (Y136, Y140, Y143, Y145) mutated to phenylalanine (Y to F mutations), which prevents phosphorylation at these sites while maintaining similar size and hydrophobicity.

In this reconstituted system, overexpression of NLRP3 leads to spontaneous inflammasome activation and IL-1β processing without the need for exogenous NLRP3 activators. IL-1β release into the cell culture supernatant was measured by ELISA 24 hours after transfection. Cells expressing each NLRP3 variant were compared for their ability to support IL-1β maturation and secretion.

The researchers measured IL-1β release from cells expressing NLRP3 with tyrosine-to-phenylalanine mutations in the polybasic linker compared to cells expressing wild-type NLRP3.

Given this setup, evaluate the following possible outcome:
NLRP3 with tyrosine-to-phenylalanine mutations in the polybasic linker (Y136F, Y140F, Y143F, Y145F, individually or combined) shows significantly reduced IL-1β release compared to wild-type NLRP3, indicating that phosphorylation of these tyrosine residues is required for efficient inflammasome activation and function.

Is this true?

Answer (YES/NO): YES